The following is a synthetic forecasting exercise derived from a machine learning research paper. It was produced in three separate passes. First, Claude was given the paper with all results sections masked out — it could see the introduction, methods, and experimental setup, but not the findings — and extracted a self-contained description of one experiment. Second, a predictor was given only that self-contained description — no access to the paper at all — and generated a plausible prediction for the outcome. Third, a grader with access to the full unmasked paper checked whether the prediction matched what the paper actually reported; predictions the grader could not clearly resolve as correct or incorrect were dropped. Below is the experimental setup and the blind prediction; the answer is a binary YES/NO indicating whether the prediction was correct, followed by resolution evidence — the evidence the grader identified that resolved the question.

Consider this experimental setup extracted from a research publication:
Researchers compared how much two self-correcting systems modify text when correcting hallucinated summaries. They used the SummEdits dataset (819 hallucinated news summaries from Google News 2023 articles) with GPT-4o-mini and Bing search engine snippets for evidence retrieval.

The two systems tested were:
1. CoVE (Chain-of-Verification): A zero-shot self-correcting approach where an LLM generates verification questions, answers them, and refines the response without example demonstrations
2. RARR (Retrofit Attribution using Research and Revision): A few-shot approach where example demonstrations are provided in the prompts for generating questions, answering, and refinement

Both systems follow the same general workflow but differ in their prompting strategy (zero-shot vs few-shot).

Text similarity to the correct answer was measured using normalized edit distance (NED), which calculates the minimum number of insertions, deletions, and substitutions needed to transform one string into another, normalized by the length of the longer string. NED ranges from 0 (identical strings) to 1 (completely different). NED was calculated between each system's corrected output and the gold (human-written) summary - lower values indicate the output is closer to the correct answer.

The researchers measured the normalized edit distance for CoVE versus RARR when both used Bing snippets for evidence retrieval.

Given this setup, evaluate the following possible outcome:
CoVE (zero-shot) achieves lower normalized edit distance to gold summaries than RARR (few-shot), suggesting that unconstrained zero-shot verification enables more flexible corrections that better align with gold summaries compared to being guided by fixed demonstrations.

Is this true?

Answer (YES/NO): NO